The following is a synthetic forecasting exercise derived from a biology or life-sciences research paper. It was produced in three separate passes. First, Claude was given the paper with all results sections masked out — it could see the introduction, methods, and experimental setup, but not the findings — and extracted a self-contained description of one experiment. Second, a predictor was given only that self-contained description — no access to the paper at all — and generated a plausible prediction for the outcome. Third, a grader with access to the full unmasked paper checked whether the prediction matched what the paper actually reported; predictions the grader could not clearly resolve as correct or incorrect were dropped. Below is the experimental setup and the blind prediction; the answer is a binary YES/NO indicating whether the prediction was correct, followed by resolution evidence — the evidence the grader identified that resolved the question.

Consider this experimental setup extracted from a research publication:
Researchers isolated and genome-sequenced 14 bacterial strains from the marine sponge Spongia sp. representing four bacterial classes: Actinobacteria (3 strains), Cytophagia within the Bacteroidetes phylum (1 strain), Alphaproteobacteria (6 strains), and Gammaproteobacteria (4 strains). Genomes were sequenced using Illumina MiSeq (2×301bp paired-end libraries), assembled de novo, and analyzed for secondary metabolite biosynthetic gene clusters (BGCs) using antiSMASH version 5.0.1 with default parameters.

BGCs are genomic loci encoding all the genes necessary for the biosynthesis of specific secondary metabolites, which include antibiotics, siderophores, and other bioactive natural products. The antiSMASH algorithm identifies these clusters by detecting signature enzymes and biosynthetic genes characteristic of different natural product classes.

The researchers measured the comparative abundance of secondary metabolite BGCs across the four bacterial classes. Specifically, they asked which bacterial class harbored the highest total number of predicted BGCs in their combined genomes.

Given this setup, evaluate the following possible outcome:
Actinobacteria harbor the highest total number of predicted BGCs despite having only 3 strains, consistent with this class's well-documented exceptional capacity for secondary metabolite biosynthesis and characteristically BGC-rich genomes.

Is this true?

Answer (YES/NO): NO